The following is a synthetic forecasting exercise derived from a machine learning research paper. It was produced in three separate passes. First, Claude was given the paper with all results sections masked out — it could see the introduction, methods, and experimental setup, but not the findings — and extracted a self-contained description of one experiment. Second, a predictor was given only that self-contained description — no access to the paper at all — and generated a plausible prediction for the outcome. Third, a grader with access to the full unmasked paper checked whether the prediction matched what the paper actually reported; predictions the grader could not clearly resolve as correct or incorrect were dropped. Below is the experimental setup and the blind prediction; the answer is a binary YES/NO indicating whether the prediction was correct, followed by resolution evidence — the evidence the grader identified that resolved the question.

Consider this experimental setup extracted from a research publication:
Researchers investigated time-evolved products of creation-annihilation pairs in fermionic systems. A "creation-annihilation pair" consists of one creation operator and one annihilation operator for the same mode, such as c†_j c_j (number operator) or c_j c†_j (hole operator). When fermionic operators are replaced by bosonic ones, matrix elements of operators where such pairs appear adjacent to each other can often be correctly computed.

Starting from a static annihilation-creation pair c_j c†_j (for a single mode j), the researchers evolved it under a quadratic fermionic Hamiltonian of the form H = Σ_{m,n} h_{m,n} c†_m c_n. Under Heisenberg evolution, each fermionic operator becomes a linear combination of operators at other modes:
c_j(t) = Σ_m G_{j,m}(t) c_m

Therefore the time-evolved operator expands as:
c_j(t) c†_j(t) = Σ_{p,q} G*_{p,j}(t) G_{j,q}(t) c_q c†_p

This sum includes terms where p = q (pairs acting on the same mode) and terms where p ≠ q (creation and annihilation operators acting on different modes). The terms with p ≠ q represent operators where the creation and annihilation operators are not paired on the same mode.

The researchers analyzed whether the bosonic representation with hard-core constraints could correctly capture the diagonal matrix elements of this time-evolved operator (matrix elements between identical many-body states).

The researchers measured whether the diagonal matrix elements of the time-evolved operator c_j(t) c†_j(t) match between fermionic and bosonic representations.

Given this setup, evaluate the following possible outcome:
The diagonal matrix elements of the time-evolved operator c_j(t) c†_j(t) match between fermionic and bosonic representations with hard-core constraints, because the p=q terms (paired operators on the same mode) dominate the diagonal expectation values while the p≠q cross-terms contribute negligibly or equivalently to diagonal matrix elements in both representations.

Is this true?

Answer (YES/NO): YES